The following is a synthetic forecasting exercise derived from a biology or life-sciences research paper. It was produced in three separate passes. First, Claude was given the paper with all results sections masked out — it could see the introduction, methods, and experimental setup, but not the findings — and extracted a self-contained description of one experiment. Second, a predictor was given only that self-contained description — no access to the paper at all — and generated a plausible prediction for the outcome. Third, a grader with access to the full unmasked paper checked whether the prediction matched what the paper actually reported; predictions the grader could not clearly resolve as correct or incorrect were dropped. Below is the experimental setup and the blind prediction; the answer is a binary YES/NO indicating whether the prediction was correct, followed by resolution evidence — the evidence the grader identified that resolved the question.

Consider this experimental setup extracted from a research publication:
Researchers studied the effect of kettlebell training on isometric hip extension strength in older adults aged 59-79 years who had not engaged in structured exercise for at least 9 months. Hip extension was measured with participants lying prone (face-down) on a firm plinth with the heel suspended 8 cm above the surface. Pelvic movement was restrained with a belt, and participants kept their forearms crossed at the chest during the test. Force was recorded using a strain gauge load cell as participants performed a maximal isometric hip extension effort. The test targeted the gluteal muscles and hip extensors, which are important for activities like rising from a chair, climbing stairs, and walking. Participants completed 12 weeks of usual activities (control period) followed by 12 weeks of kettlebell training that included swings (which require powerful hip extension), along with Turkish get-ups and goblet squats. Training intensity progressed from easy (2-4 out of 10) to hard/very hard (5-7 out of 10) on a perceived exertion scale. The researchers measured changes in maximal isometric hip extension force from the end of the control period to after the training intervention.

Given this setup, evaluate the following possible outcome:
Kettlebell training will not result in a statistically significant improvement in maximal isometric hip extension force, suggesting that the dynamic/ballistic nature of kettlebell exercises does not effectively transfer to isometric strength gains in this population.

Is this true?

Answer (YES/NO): NO